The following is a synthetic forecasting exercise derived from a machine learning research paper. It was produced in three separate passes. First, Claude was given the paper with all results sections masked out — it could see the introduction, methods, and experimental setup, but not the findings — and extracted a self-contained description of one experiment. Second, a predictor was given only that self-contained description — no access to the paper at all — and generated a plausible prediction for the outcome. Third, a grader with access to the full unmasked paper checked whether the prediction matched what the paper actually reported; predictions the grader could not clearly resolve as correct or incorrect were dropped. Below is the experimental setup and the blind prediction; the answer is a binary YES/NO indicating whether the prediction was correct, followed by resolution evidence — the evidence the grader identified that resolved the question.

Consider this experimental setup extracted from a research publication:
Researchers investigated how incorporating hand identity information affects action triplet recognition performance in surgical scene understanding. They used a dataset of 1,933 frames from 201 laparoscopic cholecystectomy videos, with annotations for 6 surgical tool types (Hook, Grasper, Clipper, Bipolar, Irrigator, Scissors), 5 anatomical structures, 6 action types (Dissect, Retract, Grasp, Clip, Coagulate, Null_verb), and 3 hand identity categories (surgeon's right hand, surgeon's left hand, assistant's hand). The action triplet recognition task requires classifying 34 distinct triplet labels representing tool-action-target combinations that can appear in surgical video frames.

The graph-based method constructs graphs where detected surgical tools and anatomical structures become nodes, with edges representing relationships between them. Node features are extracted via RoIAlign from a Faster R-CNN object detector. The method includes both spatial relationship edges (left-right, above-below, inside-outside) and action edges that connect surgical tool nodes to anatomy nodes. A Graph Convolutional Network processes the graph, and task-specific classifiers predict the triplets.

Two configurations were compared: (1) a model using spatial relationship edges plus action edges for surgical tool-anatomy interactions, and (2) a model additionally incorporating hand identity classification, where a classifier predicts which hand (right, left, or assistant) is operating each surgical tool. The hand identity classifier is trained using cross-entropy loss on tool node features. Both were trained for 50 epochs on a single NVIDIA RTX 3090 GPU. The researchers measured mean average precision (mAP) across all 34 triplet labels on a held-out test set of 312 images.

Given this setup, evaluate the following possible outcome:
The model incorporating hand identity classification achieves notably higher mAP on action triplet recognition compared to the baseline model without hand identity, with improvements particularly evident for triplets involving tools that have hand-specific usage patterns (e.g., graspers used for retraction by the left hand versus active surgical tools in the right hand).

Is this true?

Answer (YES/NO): NO